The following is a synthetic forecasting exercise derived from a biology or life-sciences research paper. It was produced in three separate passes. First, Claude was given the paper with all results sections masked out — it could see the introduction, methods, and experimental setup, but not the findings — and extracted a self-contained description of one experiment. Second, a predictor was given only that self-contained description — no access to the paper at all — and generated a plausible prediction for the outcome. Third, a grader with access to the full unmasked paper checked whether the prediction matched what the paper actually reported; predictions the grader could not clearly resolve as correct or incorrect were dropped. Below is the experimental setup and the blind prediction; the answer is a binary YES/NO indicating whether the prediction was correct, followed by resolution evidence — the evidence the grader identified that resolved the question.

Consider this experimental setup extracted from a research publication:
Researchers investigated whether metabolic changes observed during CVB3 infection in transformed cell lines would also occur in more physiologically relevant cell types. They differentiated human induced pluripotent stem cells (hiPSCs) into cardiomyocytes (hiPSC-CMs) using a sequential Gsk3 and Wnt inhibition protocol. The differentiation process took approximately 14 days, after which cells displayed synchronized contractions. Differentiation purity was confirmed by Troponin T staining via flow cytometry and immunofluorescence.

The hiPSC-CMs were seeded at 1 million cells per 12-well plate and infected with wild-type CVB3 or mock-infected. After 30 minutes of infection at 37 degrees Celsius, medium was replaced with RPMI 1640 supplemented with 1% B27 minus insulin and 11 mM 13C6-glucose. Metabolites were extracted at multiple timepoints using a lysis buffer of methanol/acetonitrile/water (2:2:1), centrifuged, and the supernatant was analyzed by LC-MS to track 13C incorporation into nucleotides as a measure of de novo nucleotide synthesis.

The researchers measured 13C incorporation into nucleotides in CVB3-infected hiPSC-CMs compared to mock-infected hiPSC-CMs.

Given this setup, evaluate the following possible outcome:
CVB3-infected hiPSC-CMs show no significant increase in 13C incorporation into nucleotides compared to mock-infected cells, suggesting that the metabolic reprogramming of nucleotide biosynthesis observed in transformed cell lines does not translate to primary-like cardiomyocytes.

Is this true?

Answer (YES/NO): NO